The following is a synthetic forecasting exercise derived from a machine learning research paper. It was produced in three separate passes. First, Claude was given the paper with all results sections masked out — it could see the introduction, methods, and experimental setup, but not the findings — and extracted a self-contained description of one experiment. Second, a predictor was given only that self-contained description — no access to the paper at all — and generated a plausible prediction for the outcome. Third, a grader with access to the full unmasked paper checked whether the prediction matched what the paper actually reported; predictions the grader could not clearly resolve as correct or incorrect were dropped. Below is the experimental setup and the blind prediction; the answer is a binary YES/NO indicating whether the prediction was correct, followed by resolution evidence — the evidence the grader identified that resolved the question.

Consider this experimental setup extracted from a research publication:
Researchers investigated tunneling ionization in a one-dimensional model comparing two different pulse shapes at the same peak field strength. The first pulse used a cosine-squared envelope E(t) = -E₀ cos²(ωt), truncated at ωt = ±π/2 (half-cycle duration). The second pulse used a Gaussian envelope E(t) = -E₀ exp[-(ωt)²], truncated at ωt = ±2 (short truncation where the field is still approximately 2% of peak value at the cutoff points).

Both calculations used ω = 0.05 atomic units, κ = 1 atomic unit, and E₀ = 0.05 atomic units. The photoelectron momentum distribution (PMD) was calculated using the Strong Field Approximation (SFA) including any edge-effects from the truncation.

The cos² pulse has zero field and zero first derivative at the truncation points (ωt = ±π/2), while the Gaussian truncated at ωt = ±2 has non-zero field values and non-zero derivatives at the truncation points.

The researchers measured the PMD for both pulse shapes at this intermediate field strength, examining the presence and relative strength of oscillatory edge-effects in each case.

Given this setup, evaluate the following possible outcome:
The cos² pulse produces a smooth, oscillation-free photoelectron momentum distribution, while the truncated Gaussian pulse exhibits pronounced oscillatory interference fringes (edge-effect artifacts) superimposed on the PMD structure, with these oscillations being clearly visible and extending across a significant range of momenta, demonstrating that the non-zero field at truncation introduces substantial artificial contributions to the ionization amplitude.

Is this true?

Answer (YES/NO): NO